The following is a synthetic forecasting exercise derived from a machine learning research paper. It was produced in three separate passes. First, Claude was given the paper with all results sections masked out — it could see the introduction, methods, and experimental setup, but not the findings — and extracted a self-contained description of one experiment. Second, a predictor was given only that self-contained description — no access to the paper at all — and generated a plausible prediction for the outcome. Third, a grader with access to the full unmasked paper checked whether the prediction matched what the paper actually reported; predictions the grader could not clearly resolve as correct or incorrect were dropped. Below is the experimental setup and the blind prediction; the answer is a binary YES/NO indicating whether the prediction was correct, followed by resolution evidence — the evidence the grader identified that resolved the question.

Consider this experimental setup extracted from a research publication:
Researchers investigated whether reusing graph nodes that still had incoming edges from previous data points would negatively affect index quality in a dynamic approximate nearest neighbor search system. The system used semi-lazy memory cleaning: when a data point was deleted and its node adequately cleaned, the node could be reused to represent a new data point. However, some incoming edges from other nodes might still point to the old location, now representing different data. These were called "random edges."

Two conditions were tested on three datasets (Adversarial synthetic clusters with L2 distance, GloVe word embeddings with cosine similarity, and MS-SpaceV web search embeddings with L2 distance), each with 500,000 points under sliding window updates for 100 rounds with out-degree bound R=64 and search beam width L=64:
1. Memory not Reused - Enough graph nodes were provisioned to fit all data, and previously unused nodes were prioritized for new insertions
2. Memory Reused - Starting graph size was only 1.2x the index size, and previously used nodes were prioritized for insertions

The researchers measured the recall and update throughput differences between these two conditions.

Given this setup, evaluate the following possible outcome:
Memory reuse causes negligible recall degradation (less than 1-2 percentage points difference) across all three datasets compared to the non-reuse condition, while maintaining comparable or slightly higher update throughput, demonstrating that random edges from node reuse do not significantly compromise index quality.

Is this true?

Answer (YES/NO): YES